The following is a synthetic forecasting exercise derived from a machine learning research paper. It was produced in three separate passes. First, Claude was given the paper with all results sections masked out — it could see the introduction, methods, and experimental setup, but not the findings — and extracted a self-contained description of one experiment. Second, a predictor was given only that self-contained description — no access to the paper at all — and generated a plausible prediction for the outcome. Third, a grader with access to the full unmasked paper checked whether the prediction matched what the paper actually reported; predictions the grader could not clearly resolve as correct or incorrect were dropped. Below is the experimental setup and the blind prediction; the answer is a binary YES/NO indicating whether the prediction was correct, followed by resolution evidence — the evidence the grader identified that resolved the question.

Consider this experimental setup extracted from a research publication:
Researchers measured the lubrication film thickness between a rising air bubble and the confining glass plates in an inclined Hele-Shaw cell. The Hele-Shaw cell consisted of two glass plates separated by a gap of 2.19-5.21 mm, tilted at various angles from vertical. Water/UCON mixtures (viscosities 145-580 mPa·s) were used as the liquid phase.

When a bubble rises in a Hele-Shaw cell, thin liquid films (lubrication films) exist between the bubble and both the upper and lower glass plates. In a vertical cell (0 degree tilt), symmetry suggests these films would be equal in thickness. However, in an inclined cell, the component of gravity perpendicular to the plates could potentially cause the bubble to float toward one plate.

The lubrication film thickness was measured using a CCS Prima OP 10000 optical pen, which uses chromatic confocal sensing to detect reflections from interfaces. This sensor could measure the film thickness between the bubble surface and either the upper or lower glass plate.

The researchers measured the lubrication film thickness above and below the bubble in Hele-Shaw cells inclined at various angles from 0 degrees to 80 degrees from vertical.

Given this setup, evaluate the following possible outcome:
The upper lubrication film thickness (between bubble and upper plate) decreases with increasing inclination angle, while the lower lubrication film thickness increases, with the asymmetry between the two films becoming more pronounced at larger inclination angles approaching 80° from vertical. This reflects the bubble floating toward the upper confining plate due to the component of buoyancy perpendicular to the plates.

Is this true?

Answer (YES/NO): NO